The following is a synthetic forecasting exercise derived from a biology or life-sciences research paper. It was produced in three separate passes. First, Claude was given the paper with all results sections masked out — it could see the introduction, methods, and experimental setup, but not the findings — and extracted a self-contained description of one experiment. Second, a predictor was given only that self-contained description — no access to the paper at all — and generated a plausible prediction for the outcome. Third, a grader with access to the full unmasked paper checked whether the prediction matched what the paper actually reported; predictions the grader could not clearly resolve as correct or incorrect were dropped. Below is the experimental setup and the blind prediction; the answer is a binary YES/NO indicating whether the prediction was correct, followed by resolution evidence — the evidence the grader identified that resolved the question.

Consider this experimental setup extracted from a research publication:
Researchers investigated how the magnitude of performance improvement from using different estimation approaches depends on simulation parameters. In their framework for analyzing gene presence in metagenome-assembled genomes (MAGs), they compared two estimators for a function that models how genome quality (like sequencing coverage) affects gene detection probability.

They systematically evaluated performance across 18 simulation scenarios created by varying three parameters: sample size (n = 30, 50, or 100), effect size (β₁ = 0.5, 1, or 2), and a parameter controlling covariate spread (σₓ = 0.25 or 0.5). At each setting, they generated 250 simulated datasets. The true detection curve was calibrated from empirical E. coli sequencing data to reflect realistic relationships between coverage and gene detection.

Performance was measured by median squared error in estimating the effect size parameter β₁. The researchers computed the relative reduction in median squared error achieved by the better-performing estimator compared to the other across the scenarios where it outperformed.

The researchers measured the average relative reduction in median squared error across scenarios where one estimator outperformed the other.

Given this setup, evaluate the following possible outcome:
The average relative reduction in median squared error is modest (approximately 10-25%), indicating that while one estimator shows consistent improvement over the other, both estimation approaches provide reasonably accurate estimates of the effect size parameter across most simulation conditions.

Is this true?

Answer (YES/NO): NO